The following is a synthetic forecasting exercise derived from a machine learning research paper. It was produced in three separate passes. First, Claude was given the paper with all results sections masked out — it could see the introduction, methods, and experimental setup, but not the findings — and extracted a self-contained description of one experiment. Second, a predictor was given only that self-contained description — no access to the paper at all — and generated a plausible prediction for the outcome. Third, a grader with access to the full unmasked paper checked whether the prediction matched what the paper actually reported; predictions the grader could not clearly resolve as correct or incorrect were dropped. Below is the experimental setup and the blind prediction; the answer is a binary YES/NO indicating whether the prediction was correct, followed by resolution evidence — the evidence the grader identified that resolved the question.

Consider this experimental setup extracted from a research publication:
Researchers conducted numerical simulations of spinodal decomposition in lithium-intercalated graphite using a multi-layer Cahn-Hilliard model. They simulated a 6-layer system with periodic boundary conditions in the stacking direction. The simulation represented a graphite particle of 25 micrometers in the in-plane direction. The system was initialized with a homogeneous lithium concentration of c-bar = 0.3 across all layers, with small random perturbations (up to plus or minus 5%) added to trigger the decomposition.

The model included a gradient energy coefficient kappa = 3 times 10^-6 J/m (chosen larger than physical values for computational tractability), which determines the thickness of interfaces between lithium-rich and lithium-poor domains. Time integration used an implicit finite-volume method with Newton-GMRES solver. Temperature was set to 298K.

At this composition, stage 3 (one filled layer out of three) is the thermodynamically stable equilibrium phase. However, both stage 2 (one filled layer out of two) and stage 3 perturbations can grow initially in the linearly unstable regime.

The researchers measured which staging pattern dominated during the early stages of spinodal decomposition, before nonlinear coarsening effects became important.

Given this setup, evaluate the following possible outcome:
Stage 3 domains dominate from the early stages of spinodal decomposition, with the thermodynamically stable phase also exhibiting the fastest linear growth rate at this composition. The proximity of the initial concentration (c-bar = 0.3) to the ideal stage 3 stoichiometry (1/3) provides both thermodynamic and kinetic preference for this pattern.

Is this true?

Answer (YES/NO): NO